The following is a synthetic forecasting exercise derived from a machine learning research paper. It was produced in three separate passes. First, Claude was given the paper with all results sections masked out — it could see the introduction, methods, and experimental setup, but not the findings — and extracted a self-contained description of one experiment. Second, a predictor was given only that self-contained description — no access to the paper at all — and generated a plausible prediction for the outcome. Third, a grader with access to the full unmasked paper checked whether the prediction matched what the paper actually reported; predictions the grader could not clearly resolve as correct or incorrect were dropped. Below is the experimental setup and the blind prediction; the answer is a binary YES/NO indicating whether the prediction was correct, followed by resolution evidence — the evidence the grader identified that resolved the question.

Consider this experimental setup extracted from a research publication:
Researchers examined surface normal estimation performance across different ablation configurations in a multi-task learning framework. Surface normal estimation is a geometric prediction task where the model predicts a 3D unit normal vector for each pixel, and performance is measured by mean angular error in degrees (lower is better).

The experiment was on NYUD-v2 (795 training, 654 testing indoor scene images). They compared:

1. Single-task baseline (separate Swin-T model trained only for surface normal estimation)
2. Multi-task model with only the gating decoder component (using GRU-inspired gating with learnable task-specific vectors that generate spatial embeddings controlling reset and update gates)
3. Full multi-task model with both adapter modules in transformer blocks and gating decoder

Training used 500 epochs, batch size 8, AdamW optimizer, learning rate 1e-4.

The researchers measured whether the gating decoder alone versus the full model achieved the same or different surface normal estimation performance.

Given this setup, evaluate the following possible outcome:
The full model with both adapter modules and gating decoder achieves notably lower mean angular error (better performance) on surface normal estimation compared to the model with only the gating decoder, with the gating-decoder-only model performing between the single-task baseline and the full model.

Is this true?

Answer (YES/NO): NO